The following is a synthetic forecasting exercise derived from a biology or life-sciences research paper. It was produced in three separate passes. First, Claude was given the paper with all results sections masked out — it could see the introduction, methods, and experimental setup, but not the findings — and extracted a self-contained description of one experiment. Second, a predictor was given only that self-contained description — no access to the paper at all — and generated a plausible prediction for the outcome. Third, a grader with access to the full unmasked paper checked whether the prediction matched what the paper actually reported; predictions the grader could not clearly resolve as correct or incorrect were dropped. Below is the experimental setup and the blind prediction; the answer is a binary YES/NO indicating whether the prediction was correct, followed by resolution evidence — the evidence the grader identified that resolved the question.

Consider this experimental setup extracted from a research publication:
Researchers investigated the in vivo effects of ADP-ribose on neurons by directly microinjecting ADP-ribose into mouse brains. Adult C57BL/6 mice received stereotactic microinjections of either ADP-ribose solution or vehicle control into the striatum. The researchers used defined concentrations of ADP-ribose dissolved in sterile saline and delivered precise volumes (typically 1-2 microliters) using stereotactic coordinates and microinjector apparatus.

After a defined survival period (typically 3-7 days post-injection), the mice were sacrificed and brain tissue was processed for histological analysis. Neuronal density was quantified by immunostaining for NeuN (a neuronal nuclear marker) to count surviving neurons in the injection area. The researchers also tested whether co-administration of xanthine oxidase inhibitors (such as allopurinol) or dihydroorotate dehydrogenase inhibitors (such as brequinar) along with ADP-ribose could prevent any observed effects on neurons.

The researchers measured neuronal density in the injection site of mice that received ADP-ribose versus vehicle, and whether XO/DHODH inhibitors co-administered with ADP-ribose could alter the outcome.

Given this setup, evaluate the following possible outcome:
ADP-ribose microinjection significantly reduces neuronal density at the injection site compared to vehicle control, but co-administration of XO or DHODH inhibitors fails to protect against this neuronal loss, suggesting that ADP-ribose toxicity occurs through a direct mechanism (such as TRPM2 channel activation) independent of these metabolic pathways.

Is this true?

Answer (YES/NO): NO